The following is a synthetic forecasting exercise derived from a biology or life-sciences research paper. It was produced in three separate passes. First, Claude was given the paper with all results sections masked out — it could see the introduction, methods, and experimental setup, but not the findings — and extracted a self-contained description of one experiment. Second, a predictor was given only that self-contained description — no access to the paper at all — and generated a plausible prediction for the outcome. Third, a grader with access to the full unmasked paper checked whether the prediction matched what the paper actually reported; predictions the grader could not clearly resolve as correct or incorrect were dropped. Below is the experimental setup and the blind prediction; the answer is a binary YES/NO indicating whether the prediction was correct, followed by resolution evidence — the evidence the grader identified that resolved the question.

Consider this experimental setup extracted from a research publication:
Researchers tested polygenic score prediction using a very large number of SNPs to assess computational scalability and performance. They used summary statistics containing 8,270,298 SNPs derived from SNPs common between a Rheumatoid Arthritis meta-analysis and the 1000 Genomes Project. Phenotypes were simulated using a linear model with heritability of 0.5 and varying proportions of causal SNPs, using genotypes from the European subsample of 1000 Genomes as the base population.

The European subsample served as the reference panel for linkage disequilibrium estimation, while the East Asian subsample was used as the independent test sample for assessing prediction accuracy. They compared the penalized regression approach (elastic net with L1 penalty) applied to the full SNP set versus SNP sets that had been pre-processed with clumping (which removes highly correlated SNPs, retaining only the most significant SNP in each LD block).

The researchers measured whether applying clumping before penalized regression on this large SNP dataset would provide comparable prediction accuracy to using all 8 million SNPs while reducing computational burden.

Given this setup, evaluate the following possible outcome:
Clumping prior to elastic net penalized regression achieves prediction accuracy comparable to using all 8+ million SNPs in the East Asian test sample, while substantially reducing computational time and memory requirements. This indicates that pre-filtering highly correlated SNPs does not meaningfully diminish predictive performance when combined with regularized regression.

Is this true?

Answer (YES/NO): NO